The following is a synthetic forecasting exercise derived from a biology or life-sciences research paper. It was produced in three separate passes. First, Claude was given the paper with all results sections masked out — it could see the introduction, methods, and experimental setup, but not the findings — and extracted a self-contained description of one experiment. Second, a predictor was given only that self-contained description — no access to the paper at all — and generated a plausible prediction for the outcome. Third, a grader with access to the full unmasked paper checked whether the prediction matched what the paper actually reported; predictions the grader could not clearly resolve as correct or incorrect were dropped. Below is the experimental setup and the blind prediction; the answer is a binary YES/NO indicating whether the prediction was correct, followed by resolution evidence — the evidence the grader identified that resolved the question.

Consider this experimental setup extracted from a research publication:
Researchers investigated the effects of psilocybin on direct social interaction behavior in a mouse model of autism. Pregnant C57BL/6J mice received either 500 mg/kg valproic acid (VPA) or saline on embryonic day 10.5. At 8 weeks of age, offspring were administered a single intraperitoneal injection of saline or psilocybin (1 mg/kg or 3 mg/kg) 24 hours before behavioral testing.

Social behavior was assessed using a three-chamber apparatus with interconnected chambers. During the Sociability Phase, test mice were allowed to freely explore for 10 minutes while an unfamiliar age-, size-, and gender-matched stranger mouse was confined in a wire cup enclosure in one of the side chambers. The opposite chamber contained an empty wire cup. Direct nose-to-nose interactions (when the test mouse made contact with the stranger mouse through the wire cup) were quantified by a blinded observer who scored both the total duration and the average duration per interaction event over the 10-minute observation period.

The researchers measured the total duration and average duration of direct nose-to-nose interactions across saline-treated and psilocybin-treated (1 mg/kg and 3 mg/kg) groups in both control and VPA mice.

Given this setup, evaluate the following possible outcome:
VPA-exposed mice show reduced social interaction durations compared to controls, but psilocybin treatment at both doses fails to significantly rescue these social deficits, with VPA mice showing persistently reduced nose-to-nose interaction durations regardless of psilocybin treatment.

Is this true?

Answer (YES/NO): NO